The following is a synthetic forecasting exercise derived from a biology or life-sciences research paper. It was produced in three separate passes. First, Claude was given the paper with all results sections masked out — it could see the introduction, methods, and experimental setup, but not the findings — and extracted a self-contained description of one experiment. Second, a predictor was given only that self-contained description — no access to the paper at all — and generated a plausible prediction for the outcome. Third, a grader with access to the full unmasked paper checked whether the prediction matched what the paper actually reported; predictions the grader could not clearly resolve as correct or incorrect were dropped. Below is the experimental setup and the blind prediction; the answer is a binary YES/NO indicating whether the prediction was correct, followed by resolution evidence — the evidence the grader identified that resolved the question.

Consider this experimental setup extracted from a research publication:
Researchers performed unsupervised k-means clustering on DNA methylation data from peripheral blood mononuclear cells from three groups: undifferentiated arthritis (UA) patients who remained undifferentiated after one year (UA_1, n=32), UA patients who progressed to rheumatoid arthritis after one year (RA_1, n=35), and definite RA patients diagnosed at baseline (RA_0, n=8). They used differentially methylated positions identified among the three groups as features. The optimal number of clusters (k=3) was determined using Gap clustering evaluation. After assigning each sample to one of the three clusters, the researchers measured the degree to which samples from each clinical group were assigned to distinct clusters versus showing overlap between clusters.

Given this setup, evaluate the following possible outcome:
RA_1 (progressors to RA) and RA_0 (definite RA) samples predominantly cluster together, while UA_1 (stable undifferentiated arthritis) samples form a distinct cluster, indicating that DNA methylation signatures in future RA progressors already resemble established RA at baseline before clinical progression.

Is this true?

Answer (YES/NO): NO